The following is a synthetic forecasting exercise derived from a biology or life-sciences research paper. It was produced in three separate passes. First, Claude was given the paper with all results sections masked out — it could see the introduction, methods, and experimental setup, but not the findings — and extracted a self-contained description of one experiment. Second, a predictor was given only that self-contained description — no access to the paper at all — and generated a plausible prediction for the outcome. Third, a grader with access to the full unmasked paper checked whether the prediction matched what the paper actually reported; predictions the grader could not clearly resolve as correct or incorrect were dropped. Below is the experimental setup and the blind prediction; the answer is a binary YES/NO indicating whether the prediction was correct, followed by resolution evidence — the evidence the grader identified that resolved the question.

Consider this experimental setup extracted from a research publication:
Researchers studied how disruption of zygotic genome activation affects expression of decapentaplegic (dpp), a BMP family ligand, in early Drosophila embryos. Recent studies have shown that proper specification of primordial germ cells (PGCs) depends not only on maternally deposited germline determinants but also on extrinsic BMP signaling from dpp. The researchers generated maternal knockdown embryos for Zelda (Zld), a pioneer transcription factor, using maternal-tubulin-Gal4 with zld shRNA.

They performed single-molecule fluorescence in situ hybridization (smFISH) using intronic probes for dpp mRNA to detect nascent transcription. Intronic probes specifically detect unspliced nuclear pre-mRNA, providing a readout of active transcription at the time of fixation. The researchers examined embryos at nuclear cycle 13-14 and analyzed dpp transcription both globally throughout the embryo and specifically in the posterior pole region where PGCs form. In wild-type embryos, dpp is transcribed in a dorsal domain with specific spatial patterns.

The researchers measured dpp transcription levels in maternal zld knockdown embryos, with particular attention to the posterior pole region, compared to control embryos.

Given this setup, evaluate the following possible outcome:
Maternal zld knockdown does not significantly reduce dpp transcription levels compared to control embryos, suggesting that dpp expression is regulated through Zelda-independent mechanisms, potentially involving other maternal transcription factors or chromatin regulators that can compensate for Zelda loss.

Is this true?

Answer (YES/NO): NO